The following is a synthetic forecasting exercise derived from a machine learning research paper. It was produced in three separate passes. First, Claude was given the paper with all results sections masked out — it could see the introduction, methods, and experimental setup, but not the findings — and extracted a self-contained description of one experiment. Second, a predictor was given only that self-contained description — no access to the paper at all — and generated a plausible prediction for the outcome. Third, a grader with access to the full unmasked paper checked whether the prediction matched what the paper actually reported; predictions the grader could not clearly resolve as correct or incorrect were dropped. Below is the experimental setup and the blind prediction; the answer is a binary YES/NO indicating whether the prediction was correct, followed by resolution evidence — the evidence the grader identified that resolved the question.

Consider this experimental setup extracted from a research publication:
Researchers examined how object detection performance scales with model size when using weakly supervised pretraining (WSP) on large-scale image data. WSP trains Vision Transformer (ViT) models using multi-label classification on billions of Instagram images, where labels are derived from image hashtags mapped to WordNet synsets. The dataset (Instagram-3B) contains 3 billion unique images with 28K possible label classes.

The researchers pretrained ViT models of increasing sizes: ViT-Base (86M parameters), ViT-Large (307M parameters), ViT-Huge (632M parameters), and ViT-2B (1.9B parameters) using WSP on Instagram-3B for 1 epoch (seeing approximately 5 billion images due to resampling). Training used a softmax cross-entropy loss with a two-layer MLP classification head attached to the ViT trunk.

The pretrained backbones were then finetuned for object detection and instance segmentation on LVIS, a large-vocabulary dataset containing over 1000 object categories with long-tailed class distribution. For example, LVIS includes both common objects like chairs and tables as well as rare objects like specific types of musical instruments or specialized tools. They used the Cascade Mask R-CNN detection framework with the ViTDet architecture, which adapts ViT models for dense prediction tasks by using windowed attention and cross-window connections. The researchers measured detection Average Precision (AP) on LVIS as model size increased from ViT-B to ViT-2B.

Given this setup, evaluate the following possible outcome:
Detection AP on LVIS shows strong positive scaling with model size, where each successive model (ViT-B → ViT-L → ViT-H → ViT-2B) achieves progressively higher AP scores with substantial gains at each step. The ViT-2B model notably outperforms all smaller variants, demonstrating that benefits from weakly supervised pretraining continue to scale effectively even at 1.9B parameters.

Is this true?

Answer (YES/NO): NO